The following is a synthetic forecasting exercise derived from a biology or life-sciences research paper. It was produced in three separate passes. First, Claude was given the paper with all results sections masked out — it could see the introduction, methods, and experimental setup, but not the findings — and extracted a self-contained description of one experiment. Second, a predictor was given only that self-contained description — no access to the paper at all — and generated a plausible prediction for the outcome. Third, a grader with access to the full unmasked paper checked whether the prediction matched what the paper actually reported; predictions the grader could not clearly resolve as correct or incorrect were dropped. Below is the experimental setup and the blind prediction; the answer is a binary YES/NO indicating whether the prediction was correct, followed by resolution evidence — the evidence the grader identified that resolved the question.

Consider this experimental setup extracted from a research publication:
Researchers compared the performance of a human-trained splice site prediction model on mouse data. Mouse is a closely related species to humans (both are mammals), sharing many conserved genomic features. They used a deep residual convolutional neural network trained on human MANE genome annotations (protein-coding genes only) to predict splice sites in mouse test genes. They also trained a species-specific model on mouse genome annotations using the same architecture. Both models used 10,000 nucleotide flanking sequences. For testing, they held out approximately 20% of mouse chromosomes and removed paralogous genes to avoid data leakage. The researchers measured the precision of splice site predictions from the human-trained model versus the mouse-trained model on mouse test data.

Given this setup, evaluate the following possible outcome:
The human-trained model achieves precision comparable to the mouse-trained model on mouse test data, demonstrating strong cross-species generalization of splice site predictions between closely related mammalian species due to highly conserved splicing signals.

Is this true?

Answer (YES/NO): YES